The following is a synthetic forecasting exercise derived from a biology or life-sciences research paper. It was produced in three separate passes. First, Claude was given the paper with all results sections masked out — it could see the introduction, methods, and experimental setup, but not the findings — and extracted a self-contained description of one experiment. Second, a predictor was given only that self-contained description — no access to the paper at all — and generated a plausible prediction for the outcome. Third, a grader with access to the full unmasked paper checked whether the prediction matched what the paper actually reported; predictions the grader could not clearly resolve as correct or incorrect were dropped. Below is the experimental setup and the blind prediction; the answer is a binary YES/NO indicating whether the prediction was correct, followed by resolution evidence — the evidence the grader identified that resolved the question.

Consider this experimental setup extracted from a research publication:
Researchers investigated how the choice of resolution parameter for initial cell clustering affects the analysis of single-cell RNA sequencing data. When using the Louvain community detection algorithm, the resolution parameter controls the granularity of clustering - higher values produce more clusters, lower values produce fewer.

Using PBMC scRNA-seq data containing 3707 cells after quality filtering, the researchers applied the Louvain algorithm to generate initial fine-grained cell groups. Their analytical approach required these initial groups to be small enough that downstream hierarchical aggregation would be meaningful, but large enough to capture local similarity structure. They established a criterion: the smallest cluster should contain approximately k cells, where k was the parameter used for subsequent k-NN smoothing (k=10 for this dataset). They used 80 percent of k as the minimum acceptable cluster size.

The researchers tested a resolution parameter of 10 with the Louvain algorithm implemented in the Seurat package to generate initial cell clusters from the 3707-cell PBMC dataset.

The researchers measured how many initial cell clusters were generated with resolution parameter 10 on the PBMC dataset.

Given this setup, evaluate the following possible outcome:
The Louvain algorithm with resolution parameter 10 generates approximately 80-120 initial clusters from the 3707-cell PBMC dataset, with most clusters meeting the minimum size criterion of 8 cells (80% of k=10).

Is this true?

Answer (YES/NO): NO